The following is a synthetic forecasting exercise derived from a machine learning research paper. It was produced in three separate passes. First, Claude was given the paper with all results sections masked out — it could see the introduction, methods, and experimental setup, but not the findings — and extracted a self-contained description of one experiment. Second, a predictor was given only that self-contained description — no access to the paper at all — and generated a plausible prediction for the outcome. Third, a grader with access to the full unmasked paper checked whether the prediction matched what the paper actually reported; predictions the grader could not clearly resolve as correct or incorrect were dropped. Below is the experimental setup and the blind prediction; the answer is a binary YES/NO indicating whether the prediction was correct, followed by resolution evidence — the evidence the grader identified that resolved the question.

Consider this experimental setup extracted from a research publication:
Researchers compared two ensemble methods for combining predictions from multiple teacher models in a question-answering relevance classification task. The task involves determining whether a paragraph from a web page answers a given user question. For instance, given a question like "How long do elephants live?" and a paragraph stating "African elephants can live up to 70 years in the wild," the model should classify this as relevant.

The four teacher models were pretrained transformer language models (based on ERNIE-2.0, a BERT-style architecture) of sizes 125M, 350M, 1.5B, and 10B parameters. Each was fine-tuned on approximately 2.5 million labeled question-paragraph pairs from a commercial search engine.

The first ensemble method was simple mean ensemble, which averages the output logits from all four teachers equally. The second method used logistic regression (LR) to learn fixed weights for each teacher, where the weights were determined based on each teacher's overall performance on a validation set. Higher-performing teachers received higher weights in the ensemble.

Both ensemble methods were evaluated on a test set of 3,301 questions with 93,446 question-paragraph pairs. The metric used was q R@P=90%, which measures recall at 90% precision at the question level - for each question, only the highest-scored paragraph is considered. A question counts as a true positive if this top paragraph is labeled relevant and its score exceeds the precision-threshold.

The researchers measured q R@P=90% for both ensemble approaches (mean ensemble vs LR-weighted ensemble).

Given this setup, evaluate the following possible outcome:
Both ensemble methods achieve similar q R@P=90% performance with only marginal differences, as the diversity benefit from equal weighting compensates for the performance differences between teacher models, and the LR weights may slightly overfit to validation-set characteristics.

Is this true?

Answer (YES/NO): NO